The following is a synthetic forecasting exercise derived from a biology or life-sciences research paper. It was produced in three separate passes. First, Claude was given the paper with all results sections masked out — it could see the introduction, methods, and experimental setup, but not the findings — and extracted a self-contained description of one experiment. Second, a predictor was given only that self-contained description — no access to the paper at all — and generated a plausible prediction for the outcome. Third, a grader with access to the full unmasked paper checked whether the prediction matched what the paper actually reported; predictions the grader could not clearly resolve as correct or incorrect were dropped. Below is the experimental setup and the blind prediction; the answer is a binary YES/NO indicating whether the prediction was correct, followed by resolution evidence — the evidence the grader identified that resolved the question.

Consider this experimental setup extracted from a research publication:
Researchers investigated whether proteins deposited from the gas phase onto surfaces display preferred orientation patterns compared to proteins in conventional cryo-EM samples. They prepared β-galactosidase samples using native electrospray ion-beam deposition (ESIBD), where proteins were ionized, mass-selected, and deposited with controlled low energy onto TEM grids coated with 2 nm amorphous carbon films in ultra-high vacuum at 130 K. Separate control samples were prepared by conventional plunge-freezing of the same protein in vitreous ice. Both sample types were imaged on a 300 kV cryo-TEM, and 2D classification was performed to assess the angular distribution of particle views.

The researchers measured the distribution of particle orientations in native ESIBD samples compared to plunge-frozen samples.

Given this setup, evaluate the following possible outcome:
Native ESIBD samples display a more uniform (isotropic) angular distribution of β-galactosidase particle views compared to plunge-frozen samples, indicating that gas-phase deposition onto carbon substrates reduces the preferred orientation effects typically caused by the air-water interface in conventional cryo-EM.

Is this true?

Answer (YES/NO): NO